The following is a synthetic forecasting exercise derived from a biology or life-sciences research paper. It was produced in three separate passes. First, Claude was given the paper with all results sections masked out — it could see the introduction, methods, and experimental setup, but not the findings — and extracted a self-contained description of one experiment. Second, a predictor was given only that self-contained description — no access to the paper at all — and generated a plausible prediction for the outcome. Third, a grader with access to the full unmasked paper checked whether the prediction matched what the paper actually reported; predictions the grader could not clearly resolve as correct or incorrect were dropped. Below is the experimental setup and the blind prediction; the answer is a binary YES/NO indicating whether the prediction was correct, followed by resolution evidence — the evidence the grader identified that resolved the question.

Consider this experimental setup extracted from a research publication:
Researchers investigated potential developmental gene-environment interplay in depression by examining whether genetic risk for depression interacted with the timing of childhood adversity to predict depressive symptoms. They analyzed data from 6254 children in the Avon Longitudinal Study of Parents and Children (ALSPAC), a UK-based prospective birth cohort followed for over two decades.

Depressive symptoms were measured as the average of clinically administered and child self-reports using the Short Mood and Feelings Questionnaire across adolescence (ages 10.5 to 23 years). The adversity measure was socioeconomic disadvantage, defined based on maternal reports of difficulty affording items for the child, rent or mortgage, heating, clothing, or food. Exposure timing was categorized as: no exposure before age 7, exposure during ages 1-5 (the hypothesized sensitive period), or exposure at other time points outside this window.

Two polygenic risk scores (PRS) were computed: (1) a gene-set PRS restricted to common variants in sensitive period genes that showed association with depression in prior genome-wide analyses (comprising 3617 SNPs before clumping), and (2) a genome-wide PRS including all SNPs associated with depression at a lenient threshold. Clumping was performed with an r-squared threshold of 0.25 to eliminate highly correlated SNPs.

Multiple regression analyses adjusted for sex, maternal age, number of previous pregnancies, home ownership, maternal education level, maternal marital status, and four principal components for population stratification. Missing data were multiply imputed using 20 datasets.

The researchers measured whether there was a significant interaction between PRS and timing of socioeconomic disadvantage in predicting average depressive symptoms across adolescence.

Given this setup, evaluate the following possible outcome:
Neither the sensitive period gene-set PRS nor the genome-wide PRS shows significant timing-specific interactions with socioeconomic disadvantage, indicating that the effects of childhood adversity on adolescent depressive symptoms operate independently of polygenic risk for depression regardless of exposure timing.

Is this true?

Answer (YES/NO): YES